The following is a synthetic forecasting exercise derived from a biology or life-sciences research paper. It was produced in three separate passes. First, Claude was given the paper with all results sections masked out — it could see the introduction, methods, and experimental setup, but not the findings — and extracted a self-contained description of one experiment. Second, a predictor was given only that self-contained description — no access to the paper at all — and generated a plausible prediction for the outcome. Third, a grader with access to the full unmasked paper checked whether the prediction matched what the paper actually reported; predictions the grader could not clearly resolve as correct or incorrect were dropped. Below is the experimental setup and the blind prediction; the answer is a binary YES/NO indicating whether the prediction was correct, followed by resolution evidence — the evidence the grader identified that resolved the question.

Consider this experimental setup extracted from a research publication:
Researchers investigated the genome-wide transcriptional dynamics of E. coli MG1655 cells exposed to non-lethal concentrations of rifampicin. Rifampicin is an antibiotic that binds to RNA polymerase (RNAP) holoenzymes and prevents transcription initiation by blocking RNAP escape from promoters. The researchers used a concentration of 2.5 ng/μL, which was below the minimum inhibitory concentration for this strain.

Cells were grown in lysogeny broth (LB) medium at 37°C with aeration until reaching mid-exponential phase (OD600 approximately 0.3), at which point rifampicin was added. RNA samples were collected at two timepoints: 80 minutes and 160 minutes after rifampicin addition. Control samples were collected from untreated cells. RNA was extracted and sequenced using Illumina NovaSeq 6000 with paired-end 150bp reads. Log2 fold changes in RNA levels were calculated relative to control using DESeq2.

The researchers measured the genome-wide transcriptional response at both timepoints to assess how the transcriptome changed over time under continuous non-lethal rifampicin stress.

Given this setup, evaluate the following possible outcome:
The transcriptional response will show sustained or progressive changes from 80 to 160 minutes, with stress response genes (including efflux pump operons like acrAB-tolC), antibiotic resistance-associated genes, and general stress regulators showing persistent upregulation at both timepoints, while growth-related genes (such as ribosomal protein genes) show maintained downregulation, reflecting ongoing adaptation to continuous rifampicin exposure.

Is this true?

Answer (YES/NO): NO